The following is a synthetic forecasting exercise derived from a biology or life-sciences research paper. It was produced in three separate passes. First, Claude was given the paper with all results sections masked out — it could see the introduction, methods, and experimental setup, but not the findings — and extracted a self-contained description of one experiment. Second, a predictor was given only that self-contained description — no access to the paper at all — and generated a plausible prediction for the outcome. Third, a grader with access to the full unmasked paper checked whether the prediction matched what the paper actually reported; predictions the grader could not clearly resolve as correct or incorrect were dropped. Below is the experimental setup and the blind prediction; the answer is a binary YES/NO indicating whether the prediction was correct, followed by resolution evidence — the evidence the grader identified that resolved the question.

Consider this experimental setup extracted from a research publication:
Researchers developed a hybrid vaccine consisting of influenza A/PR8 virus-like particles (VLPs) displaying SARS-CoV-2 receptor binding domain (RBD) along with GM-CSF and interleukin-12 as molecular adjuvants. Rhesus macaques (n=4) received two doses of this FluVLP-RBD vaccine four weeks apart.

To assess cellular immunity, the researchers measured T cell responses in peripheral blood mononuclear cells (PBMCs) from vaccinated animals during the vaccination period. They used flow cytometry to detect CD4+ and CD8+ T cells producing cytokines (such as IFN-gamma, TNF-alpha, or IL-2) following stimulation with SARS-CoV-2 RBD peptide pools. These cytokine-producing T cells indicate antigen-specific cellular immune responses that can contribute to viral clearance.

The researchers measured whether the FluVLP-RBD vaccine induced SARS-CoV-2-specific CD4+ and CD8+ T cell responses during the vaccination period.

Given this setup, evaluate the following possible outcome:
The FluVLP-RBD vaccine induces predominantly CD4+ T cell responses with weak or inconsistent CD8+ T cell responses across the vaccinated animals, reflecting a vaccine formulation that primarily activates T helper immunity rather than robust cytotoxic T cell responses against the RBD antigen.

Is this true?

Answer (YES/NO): NO